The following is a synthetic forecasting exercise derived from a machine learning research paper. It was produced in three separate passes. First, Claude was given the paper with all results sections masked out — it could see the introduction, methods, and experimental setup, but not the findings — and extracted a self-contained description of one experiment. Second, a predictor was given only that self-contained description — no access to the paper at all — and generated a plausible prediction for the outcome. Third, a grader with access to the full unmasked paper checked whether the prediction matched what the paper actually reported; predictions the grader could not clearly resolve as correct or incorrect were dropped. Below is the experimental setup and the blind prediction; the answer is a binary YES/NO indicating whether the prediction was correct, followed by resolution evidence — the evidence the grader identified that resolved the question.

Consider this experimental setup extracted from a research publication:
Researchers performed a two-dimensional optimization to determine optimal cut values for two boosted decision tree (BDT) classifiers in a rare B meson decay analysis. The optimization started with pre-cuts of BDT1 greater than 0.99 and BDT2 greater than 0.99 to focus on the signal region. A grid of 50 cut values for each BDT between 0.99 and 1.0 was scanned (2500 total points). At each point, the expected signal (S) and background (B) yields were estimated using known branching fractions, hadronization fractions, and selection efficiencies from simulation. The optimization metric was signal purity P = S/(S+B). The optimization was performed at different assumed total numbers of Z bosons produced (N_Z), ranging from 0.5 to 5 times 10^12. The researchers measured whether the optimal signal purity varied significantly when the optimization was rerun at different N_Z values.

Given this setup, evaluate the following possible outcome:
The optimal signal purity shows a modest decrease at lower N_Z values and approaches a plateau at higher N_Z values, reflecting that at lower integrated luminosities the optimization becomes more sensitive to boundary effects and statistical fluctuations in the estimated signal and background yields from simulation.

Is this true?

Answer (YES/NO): NO